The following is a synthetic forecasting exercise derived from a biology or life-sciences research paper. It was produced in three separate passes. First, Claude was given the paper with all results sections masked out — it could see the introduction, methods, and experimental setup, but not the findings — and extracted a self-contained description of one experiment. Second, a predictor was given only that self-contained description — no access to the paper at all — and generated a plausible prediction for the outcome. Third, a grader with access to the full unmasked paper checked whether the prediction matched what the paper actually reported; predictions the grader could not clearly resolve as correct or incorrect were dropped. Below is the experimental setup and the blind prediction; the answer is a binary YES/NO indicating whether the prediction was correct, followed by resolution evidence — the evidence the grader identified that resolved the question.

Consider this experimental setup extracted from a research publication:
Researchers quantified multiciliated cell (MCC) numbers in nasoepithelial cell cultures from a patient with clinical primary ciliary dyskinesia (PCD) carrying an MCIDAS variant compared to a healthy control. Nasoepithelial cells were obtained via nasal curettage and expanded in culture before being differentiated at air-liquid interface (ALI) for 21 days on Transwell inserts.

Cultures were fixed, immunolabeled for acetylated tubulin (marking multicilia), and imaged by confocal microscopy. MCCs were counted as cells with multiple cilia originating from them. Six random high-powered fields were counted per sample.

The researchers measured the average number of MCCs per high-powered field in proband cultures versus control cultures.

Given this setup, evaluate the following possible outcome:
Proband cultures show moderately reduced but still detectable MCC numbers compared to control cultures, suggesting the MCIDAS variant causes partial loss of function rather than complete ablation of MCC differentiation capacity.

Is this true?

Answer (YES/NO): NO